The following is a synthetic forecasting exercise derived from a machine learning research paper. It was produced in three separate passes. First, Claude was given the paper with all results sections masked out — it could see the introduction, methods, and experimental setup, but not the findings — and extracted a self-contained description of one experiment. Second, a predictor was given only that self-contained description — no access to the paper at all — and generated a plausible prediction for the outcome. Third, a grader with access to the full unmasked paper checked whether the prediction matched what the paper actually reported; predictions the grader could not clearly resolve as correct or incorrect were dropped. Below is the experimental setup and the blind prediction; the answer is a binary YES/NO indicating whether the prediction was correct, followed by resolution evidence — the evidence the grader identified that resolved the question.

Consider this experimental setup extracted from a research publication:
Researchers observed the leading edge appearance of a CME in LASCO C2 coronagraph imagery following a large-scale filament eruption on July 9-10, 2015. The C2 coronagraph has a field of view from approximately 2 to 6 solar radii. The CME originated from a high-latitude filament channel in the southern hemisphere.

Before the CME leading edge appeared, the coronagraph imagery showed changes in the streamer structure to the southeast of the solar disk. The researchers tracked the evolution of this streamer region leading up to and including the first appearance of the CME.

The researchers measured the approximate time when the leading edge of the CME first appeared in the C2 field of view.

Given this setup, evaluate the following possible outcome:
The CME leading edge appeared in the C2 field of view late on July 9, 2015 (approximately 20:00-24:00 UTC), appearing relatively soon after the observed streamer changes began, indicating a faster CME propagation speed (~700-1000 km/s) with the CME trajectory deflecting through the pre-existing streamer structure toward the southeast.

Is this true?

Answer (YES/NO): NO